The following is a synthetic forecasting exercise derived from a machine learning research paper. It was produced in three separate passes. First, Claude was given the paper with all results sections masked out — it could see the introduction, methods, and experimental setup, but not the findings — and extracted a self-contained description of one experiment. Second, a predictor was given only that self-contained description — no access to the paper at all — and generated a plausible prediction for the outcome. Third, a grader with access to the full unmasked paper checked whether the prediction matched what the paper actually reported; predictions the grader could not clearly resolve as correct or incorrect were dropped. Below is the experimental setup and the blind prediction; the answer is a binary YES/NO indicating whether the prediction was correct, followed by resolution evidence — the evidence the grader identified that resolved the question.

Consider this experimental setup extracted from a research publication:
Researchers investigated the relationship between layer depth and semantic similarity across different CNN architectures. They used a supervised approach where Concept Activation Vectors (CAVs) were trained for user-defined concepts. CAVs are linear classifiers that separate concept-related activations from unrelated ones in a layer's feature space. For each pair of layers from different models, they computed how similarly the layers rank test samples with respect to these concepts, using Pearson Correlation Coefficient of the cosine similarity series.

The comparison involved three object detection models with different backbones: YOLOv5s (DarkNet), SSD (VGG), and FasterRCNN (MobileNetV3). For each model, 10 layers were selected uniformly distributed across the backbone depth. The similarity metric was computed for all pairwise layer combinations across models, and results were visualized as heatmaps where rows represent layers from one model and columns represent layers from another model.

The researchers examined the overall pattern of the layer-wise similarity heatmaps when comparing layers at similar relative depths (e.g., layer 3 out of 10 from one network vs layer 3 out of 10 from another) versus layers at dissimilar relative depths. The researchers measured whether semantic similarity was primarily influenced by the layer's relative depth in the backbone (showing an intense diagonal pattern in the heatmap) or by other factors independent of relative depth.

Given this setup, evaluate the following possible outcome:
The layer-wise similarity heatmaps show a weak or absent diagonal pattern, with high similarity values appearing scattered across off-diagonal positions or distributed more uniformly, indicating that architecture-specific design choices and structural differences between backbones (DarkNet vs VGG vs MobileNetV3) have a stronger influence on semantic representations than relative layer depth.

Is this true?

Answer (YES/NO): NO